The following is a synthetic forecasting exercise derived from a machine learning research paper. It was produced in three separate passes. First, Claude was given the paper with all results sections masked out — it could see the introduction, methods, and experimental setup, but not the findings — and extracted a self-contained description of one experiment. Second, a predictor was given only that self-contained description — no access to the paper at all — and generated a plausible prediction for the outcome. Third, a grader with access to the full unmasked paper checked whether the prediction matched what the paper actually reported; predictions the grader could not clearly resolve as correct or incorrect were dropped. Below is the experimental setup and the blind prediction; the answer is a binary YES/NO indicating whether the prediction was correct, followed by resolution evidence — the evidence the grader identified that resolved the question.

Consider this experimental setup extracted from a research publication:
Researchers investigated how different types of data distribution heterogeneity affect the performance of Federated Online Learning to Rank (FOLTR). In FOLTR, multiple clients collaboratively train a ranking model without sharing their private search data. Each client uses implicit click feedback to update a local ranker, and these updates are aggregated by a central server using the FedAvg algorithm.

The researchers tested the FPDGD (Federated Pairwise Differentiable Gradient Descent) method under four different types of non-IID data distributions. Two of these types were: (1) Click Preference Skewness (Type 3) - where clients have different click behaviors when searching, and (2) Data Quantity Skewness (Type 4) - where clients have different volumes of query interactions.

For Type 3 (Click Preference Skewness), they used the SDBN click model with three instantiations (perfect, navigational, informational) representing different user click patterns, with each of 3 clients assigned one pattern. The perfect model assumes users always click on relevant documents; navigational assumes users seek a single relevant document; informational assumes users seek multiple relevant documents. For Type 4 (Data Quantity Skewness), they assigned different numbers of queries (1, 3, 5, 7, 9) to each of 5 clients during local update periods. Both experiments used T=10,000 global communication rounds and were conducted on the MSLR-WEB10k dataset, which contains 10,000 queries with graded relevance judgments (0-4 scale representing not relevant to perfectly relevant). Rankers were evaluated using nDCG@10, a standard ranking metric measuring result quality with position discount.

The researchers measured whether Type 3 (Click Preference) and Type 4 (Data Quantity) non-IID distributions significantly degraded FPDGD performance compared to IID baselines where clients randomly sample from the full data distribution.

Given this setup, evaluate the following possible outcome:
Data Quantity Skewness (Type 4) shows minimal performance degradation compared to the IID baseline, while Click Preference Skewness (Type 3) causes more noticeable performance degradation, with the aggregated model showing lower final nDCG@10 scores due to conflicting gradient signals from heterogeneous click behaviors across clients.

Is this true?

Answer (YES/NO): NO